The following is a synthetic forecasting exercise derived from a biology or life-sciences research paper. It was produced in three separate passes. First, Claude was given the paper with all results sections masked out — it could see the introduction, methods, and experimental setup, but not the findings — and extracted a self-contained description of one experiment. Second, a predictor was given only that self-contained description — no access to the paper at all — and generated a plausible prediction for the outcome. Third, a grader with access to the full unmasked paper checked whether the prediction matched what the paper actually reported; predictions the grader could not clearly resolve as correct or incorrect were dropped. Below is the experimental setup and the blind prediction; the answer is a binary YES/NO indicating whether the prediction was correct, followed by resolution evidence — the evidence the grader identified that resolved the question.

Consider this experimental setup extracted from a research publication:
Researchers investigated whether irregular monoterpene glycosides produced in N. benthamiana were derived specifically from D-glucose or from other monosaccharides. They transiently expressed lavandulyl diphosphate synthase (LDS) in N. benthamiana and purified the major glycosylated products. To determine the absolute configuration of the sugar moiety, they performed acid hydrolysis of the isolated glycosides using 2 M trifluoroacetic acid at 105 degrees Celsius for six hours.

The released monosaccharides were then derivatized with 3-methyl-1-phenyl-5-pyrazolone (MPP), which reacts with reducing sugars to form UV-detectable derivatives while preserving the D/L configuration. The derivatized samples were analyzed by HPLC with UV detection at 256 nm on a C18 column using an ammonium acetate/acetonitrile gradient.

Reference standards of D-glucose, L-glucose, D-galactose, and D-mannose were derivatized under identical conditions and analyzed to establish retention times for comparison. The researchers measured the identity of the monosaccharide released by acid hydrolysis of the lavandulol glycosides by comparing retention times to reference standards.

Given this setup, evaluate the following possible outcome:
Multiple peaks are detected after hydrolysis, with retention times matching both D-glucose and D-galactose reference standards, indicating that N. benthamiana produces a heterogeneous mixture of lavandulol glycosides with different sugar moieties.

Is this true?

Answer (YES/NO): NO